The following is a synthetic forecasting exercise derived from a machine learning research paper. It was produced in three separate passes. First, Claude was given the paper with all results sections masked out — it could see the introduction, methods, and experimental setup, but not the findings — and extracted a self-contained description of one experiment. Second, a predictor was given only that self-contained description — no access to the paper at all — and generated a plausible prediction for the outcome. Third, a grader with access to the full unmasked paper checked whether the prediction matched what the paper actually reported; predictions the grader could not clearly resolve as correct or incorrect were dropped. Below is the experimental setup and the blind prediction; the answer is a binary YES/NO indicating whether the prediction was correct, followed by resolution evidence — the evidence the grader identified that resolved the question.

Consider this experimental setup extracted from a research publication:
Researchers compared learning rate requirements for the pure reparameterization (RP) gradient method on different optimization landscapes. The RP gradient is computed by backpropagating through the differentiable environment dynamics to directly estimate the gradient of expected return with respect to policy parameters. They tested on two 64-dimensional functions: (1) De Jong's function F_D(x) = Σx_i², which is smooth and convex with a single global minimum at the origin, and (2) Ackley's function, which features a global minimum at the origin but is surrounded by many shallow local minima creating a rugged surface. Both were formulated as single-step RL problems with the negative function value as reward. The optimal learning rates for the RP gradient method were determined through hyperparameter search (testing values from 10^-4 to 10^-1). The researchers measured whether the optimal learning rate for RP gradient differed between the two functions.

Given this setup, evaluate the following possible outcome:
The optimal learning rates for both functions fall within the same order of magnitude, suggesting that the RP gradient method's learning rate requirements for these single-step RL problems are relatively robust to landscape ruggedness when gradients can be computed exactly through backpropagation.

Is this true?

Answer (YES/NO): NO